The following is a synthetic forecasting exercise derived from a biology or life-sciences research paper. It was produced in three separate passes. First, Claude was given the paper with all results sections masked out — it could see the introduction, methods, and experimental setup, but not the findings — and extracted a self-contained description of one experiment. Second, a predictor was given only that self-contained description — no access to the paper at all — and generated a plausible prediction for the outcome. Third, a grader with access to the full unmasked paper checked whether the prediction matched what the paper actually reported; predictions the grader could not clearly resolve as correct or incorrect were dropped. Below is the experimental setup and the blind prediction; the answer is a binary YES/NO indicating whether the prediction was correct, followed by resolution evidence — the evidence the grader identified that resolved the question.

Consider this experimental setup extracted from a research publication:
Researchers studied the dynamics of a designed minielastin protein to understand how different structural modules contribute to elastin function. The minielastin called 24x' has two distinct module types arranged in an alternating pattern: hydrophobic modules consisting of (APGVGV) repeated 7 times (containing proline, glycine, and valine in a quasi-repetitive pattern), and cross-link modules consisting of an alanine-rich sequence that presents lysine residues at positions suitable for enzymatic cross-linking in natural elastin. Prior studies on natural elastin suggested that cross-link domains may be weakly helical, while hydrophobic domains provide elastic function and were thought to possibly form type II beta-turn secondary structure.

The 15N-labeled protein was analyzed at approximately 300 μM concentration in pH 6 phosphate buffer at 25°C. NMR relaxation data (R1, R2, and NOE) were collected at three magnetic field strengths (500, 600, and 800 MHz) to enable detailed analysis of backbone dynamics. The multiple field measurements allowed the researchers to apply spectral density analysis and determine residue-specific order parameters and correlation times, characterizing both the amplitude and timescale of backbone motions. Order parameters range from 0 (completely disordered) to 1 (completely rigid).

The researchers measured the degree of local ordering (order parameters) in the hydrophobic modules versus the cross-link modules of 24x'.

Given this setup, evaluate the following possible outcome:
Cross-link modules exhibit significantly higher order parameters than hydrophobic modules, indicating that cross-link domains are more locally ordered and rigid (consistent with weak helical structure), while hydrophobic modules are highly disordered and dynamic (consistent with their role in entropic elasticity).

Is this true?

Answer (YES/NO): NO